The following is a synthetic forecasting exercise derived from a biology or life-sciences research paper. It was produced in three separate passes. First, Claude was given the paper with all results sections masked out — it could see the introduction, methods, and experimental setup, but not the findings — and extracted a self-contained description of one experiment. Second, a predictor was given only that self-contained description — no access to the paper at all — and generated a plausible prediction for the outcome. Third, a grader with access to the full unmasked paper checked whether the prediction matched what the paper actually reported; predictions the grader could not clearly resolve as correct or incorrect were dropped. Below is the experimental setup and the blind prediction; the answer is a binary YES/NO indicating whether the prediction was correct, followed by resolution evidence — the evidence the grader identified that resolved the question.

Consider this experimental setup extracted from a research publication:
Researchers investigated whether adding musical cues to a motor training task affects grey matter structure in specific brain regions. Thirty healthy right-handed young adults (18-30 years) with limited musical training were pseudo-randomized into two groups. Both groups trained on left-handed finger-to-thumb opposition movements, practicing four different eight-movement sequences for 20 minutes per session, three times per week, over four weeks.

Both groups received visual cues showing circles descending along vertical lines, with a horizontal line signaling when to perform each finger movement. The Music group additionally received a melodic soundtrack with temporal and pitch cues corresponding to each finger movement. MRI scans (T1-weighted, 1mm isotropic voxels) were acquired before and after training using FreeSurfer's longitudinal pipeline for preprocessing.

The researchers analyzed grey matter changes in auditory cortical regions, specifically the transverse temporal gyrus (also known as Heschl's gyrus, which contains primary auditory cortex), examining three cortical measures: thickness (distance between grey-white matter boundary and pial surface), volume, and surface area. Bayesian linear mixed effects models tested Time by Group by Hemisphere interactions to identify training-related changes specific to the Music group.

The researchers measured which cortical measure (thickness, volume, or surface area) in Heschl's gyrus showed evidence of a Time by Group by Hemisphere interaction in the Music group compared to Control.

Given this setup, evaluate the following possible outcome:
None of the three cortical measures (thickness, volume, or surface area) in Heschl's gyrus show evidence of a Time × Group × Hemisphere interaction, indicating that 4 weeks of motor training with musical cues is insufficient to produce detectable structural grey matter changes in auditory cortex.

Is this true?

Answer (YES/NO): NO